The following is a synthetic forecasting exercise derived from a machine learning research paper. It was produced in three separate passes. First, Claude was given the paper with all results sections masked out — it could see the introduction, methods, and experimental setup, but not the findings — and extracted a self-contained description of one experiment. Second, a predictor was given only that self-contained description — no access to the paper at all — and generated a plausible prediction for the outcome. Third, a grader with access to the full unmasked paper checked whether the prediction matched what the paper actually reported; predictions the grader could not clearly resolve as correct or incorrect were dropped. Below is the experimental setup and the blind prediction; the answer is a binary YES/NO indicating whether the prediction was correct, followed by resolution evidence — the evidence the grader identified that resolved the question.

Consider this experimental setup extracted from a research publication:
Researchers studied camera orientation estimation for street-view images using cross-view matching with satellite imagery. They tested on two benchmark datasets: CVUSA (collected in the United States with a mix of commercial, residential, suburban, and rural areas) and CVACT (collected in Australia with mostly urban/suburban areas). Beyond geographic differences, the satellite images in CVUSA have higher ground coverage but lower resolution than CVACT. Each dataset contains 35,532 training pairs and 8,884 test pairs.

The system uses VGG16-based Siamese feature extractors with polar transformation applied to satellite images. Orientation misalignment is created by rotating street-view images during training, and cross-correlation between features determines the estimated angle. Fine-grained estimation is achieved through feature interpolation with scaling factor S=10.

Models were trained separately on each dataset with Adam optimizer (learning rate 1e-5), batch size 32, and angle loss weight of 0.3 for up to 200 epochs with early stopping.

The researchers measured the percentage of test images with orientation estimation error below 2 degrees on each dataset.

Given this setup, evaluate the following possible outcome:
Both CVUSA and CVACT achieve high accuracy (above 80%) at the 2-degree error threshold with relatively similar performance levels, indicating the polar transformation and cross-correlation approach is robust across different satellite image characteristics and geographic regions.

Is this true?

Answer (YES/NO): NO